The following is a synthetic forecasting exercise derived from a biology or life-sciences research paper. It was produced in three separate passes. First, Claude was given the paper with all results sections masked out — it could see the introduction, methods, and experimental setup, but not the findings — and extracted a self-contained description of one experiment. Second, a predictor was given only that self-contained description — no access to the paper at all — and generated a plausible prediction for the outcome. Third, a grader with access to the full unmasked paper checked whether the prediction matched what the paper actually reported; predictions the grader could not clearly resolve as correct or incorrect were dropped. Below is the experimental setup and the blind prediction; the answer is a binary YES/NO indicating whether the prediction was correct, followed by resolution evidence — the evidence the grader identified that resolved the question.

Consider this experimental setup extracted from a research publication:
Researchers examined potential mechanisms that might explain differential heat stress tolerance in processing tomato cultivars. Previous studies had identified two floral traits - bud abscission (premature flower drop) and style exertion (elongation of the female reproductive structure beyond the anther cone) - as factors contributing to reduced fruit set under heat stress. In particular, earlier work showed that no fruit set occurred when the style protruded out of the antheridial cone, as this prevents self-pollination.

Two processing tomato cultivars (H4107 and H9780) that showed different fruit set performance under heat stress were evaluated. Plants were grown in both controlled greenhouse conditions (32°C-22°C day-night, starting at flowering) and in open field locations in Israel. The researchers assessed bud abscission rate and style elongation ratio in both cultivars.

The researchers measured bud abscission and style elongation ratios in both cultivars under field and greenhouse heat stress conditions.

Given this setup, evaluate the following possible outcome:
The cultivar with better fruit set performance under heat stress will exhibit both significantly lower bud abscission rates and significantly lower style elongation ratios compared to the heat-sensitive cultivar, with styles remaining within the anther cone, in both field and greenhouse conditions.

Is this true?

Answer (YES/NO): NO